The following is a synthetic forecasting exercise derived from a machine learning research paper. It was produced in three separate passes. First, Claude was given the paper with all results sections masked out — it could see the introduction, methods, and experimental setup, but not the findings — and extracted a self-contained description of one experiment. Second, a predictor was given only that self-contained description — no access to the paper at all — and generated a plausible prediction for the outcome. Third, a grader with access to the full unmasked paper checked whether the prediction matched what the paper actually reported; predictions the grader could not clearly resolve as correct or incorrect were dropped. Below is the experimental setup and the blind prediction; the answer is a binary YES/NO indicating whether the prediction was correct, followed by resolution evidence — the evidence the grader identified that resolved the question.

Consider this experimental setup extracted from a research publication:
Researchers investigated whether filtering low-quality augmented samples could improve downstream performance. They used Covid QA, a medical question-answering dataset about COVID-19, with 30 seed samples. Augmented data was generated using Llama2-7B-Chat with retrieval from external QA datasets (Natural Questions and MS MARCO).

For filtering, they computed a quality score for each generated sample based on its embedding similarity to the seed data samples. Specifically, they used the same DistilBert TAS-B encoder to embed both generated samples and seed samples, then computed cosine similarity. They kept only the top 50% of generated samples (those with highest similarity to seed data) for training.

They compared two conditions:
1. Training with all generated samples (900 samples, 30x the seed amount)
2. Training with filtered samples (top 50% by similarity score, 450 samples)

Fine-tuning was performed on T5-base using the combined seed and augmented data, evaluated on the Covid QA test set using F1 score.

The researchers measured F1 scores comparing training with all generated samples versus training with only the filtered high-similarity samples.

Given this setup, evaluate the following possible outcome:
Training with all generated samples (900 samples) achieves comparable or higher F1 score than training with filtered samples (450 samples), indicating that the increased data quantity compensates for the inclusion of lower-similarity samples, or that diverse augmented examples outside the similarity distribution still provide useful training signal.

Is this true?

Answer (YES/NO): YES